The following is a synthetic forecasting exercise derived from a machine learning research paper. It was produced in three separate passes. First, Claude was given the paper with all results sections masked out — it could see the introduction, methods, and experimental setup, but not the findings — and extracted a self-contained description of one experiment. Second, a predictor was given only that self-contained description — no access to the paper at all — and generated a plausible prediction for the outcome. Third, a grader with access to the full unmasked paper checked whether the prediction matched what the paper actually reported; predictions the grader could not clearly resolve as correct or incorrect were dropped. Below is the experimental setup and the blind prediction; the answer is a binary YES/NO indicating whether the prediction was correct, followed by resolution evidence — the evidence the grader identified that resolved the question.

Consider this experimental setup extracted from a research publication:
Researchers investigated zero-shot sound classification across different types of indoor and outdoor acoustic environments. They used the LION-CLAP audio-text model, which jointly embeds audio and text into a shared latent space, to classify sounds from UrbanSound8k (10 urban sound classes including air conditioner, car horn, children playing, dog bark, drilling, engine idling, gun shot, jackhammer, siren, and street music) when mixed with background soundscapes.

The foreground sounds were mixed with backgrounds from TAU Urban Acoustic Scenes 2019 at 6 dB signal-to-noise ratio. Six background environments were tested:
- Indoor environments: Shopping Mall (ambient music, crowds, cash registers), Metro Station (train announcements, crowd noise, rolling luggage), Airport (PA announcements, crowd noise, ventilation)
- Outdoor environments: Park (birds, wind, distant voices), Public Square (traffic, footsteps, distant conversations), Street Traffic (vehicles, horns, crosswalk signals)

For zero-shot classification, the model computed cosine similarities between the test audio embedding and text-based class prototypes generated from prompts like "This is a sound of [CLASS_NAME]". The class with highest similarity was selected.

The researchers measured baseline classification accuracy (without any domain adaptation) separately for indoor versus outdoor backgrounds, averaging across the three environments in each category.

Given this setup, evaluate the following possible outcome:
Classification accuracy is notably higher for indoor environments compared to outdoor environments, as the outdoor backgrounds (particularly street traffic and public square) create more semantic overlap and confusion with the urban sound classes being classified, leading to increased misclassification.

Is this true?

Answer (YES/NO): NO